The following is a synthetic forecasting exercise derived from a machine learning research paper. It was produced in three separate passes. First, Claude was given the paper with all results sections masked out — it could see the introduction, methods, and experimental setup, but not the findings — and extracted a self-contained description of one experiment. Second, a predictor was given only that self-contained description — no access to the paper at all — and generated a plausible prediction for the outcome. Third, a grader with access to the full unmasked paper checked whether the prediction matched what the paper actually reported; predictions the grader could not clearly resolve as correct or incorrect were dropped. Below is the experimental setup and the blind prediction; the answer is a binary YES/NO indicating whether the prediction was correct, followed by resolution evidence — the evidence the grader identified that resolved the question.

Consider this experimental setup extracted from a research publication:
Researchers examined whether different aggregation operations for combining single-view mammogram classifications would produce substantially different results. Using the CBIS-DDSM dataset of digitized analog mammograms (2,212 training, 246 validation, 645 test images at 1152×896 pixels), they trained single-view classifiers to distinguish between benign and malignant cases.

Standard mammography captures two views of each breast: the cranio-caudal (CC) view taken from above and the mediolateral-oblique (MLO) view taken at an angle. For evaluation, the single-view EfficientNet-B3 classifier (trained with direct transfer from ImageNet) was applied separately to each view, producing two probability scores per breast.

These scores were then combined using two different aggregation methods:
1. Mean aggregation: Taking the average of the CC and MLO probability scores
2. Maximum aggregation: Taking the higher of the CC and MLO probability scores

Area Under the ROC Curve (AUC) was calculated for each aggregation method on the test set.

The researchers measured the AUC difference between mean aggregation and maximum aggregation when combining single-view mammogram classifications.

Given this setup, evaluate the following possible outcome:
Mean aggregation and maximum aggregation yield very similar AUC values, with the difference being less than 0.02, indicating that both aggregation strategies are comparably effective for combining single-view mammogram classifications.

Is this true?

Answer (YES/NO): YES